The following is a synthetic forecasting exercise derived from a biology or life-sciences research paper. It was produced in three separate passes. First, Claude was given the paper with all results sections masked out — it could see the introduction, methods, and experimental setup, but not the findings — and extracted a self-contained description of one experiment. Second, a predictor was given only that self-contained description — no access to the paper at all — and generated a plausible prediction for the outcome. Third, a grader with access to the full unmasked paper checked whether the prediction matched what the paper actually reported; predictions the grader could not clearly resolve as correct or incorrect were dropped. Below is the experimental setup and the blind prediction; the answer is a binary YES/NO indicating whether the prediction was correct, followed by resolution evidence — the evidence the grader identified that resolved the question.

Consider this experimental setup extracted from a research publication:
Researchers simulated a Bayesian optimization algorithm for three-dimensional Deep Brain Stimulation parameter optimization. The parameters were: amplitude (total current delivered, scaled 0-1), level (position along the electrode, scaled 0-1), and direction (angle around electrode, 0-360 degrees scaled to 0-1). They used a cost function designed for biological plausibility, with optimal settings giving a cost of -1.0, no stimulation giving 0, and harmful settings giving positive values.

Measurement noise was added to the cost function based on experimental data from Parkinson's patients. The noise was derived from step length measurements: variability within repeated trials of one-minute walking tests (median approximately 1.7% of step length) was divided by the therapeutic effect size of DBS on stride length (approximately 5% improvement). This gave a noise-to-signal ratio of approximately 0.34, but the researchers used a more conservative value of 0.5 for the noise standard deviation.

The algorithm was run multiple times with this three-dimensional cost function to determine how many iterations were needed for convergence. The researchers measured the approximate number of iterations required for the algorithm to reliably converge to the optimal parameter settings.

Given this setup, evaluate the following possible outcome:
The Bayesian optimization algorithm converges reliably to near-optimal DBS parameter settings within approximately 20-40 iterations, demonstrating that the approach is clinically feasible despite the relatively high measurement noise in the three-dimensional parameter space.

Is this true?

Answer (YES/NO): YES